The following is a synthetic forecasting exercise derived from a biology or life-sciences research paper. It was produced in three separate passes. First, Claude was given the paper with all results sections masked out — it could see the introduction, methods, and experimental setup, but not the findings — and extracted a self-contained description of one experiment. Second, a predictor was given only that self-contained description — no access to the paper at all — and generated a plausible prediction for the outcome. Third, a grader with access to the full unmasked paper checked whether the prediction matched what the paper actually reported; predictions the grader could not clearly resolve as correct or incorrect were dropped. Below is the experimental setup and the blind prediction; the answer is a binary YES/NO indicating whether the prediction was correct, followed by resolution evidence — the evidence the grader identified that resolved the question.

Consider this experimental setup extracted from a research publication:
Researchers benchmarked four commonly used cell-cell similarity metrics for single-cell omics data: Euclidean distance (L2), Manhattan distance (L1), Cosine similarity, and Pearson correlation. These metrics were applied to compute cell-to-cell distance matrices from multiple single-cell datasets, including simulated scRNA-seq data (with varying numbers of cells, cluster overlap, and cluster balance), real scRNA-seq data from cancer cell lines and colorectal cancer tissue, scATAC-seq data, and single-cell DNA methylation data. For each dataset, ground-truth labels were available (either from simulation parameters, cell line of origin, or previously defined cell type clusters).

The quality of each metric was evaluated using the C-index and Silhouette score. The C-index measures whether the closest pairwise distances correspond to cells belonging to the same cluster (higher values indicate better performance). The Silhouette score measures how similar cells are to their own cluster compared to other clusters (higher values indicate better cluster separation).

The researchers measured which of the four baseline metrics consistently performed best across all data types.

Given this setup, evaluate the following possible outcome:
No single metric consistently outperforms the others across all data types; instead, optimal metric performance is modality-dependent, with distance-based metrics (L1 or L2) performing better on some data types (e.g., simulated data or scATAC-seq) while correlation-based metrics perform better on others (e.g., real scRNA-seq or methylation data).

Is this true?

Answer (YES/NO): NO